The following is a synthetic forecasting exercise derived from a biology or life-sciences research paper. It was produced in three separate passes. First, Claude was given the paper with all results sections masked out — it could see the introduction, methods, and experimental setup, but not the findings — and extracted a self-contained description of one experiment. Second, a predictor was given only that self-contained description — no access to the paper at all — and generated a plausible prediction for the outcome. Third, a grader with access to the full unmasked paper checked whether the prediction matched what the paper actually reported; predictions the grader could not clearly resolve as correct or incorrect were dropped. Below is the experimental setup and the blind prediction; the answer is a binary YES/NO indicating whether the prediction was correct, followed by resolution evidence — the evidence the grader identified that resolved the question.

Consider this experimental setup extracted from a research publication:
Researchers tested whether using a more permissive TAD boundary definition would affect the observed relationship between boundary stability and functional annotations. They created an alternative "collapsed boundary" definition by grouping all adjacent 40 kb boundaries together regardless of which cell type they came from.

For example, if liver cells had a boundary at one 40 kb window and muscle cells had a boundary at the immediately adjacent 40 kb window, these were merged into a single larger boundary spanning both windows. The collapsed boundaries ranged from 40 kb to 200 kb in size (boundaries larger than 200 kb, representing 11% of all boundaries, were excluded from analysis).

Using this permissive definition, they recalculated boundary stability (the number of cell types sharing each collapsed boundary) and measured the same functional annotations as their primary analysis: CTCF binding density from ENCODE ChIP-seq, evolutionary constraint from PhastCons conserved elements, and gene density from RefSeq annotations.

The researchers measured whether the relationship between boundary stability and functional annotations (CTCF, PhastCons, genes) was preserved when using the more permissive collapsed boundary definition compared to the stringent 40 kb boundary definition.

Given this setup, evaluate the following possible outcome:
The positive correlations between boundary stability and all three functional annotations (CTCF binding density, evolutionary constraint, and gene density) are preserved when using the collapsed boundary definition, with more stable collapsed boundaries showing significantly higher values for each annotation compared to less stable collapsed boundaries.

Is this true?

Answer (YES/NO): YES